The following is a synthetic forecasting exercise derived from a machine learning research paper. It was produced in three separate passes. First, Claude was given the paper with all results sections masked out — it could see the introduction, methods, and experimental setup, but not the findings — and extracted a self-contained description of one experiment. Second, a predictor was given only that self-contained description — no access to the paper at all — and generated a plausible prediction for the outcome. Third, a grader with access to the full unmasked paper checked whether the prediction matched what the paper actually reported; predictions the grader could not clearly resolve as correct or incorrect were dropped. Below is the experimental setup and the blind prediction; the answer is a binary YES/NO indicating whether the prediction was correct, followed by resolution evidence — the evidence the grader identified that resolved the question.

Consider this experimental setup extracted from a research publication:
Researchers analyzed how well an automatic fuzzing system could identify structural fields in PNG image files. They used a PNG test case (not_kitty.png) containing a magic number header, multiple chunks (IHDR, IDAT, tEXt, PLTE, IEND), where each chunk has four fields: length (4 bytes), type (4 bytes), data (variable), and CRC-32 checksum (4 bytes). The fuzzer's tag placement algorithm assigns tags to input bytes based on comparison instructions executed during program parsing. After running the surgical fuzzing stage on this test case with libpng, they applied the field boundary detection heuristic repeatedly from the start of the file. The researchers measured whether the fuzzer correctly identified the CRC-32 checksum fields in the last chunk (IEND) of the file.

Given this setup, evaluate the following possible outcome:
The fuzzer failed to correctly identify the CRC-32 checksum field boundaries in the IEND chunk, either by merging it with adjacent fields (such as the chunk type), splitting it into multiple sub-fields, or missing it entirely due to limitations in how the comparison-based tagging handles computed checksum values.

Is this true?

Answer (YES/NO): NO